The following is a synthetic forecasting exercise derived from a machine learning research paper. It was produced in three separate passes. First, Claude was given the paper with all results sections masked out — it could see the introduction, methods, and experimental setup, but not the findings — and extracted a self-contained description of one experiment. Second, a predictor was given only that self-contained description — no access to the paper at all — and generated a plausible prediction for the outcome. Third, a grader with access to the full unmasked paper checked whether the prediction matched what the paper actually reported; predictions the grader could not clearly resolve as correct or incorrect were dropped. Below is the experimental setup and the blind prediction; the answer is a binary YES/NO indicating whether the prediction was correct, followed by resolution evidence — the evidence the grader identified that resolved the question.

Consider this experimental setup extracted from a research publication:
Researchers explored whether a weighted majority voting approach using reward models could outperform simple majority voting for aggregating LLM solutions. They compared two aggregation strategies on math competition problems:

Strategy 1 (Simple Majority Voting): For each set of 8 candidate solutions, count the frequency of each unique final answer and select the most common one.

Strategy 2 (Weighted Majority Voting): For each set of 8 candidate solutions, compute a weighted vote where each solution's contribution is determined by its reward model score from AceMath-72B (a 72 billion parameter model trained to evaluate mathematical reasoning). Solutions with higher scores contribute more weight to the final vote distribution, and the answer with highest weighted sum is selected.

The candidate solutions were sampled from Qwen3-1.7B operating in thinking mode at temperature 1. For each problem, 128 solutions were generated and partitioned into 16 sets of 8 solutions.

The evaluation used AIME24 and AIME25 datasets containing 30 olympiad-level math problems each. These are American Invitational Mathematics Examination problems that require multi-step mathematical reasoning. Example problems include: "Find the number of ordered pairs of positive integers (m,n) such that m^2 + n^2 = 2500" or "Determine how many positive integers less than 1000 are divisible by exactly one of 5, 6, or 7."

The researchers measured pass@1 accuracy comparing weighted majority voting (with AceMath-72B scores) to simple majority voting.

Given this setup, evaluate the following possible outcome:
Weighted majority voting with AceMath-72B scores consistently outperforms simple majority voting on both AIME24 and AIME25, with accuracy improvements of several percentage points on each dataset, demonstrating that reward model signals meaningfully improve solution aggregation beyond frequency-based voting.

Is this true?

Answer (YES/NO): NO